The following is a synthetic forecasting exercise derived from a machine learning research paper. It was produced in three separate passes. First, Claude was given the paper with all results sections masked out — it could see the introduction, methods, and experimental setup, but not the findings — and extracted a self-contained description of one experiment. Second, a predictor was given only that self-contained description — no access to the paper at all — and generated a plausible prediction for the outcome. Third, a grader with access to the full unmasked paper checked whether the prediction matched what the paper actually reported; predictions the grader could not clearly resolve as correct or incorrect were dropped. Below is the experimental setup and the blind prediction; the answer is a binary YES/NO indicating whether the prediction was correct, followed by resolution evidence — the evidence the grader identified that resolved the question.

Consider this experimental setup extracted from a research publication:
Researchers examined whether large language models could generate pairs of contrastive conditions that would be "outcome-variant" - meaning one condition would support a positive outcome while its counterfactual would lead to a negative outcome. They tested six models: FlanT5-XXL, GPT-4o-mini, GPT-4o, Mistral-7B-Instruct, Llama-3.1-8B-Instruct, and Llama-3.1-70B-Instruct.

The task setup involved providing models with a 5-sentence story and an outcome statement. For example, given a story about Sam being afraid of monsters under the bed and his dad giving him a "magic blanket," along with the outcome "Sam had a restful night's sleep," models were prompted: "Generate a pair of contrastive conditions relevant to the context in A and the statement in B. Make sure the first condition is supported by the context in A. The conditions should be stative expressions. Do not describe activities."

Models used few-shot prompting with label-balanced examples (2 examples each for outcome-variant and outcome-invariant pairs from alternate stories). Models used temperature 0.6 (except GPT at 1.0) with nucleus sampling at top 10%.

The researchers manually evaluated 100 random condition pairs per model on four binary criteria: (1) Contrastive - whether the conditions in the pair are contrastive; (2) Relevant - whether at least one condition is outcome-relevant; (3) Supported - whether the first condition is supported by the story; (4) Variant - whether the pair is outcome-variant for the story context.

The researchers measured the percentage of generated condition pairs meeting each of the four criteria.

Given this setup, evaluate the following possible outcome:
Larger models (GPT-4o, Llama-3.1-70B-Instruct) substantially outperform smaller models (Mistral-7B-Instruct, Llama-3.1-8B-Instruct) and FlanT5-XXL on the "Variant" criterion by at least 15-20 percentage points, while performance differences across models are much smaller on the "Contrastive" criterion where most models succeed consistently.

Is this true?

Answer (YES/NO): NO